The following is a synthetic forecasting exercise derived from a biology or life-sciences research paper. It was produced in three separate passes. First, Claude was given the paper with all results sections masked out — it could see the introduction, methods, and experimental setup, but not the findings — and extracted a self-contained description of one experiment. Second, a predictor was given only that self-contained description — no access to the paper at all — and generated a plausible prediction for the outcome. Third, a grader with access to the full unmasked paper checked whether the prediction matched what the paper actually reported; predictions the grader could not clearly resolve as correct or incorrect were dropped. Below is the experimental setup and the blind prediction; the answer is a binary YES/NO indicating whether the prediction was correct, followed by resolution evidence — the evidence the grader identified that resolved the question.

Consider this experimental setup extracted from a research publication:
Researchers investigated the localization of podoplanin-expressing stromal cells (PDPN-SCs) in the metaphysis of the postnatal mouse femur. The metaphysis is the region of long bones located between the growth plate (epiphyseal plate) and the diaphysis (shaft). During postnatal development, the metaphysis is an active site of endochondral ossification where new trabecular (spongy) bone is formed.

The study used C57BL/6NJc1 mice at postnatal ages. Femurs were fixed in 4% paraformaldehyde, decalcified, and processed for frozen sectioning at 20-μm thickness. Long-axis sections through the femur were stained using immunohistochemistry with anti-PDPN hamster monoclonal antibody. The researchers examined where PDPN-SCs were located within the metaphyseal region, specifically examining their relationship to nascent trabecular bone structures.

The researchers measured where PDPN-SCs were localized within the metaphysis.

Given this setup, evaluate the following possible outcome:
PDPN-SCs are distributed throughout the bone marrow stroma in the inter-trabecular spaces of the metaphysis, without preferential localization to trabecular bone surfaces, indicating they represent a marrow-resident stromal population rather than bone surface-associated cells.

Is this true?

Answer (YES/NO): NO